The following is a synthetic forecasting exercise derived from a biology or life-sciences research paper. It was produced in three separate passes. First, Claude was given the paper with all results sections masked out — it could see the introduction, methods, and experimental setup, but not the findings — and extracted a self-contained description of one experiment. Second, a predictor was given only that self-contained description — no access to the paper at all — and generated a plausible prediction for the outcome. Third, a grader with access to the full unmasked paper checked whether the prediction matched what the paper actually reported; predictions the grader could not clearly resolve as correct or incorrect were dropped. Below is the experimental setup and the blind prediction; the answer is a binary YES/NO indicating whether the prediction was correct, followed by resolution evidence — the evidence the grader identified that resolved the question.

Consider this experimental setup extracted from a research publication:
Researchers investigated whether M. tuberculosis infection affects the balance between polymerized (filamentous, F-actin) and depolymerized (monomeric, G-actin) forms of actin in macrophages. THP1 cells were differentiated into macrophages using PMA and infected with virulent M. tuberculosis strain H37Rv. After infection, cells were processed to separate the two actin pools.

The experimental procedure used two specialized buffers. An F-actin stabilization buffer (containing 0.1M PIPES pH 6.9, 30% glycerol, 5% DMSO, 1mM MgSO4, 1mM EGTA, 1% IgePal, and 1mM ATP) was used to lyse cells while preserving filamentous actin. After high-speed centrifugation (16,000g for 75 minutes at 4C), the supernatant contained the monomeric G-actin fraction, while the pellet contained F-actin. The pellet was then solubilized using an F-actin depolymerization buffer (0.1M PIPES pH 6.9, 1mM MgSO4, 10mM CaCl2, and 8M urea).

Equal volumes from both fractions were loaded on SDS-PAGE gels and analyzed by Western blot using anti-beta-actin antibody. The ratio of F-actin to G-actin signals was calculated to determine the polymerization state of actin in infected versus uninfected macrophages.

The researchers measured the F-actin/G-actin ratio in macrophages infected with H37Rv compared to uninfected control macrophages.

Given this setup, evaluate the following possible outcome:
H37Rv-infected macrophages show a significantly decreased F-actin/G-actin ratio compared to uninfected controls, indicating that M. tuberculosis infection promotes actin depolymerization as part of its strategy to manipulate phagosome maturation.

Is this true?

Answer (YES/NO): NO